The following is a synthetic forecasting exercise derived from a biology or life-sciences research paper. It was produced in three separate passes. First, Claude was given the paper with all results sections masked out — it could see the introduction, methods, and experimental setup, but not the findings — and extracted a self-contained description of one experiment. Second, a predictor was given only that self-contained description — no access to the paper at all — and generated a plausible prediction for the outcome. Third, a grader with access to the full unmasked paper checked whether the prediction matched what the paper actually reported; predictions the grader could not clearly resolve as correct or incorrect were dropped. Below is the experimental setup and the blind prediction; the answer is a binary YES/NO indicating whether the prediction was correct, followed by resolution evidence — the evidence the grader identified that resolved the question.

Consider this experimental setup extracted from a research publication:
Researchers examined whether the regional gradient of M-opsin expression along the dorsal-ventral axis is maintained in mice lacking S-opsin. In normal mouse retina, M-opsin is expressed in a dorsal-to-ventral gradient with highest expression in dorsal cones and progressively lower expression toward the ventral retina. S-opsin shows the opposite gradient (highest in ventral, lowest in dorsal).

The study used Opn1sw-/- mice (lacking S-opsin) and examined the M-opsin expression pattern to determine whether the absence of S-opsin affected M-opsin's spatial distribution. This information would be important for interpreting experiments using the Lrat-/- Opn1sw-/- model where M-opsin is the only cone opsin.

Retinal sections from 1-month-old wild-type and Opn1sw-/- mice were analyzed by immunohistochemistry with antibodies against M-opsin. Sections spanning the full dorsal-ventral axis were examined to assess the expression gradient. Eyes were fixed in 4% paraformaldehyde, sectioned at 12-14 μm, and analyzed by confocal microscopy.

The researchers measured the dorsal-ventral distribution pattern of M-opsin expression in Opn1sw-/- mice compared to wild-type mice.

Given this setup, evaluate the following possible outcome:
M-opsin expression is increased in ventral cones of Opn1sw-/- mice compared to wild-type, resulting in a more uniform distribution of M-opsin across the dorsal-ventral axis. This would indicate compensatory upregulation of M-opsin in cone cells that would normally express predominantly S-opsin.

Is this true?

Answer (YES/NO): YES